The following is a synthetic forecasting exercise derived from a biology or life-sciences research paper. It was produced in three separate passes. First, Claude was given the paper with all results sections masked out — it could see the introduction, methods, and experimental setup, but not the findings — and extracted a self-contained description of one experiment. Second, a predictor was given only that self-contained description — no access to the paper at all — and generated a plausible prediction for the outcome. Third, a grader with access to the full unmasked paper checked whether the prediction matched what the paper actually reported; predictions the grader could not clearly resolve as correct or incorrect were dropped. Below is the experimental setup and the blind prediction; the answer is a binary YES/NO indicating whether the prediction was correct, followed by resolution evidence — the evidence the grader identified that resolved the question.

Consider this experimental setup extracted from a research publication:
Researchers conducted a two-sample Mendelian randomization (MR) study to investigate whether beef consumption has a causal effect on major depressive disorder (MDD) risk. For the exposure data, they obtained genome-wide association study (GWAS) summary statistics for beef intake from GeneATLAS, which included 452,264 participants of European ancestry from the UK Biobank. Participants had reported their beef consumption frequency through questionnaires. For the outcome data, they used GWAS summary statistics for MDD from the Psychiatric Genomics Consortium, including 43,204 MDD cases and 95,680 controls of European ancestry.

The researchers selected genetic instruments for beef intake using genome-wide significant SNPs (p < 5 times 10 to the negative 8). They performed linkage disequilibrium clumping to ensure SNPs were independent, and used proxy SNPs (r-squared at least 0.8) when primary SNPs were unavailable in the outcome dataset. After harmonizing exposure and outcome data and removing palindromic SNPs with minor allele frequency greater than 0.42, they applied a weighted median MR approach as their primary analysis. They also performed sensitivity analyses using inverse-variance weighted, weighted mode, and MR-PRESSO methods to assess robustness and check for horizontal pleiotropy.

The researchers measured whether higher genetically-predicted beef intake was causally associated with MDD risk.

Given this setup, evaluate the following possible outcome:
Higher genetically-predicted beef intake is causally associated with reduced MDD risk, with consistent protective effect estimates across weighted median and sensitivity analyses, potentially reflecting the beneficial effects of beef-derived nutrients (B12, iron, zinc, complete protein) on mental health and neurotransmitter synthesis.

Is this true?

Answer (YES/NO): YES